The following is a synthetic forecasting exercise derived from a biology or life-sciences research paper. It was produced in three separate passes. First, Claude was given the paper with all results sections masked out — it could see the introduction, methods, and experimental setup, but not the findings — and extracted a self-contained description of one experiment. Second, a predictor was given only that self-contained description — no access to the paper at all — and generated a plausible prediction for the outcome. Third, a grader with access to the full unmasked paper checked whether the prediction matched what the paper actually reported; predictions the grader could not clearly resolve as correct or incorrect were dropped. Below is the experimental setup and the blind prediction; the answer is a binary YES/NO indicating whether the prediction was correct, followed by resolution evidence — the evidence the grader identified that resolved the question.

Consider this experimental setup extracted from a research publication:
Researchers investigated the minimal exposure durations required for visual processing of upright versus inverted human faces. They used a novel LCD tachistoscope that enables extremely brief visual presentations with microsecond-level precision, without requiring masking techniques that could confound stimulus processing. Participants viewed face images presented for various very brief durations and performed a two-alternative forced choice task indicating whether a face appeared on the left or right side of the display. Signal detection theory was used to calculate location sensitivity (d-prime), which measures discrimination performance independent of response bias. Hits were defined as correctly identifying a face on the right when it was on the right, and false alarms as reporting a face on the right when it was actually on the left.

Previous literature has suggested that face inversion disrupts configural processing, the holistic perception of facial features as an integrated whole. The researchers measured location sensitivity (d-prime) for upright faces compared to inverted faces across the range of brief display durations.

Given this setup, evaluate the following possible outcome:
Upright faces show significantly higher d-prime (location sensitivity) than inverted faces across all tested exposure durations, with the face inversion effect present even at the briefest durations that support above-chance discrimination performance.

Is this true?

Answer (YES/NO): NO